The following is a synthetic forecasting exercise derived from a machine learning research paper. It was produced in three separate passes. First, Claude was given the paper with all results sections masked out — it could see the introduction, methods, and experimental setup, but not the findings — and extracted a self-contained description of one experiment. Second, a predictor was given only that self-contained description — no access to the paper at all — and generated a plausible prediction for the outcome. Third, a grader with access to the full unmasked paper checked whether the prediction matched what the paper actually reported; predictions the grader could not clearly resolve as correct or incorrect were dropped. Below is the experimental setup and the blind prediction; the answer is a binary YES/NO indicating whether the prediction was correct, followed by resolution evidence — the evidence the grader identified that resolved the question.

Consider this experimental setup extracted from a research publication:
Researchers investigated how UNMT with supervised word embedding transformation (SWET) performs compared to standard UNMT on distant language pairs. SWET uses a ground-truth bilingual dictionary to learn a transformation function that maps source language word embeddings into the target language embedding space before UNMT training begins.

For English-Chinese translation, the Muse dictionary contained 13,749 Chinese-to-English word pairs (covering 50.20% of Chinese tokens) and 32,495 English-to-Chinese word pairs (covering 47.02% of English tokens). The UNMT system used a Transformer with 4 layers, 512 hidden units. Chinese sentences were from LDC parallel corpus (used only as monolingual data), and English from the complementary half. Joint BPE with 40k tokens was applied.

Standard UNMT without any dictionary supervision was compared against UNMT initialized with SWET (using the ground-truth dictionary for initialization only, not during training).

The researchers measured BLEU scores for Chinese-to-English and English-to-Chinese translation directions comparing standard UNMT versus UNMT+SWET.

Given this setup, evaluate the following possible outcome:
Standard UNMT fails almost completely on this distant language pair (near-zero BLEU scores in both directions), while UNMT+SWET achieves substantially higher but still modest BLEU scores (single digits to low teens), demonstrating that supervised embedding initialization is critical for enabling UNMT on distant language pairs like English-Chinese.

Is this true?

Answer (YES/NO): NO